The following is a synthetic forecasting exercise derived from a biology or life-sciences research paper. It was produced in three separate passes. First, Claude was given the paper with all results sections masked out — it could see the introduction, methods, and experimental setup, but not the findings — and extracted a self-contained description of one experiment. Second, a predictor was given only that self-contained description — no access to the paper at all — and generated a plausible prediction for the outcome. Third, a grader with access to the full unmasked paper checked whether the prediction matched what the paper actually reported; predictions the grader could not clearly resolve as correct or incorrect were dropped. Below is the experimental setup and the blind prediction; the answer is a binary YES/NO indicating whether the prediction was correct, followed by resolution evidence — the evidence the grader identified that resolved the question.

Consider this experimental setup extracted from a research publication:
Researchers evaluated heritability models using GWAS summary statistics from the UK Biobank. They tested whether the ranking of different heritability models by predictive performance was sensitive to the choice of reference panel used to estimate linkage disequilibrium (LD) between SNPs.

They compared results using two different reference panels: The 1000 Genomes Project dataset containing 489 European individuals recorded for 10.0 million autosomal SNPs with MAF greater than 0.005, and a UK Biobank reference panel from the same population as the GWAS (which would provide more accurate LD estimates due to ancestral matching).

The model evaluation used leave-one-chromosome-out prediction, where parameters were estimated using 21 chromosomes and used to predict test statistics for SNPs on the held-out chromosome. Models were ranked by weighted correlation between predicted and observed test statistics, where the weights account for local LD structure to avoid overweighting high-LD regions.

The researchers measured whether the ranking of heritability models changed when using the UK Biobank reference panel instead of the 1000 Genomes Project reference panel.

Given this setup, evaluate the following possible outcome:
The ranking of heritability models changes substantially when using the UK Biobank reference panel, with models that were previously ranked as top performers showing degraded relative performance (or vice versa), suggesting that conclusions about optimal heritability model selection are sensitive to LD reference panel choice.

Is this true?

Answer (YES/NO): NO